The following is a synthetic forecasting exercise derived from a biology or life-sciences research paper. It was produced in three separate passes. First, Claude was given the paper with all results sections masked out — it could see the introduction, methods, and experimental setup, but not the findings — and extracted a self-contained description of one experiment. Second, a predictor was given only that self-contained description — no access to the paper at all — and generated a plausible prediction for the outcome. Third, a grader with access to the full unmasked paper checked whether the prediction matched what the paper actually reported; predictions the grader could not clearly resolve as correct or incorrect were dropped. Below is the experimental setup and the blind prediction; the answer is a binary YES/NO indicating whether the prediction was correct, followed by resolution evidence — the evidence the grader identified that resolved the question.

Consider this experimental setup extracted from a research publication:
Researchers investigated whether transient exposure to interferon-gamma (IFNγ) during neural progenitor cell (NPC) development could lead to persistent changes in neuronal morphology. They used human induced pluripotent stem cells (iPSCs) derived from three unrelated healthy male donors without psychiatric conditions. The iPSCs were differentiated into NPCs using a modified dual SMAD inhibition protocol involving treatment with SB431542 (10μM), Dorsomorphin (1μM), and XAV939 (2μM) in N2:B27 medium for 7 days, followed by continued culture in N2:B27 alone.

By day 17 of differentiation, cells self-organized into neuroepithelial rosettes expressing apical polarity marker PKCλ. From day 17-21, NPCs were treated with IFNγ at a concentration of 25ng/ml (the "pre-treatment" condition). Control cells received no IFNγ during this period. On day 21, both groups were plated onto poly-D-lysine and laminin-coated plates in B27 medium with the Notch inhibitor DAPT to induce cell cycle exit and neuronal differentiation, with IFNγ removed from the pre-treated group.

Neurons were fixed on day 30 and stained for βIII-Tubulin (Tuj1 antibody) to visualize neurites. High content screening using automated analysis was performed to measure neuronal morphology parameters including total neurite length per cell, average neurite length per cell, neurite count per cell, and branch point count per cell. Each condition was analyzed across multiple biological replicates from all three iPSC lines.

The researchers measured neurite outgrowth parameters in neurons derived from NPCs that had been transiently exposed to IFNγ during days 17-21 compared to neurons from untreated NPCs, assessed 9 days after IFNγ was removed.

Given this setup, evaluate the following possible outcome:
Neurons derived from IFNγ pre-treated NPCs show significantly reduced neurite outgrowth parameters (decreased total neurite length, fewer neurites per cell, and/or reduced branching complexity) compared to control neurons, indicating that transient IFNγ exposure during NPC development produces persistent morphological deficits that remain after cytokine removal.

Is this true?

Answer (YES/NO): NO